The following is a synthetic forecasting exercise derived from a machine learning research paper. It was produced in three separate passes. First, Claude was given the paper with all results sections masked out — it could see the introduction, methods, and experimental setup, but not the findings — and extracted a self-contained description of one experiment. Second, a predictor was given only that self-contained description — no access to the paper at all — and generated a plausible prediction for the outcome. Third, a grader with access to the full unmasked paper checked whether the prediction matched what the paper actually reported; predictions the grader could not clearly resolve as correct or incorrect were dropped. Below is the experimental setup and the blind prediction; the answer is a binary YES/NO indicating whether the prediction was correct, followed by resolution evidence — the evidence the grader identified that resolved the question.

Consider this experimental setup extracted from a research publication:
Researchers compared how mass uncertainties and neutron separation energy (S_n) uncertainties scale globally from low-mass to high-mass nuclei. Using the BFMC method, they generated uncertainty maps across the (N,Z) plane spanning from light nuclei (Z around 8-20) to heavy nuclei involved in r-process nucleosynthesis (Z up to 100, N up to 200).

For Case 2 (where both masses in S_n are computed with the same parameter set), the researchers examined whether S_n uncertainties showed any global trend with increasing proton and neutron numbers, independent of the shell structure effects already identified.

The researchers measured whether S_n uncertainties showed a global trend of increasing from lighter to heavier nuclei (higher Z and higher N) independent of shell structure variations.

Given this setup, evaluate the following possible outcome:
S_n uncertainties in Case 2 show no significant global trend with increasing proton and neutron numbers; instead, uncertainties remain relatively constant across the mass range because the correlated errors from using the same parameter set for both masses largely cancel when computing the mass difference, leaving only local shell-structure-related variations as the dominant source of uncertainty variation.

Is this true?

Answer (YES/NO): NO